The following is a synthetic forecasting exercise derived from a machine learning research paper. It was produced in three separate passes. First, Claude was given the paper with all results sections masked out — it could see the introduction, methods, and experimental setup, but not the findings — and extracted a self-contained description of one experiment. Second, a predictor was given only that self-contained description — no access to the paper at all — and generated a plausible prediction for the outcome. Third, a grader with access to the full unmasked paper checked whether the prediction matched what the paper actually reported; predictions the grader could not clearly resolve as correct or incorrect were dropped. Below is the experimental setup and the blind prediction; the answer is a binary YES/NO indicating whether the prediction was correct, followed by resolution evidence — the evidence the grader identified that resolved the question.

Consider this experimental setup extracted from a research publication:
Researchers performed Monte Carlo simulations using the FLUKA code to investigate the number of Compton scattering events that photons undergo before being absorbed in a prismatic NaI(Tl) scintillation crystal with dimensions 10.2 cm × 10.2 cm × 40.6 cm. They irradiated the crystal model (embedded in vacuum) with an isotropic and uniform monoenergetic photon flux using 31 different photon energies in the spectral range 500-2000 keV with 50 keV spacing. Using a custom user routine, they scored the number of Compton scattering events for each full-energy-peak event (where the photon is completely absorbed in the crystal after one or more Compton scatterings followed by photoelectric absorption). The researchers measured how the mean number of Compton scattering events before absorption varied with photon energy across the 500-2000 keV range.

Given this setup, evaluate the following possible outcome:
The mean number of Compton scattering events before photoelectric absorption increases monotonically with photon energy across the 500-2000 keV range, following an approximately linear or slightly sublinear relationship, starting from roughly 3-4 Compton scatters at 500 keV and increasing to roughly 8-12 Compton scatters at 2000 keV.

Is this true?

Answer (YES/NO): NO